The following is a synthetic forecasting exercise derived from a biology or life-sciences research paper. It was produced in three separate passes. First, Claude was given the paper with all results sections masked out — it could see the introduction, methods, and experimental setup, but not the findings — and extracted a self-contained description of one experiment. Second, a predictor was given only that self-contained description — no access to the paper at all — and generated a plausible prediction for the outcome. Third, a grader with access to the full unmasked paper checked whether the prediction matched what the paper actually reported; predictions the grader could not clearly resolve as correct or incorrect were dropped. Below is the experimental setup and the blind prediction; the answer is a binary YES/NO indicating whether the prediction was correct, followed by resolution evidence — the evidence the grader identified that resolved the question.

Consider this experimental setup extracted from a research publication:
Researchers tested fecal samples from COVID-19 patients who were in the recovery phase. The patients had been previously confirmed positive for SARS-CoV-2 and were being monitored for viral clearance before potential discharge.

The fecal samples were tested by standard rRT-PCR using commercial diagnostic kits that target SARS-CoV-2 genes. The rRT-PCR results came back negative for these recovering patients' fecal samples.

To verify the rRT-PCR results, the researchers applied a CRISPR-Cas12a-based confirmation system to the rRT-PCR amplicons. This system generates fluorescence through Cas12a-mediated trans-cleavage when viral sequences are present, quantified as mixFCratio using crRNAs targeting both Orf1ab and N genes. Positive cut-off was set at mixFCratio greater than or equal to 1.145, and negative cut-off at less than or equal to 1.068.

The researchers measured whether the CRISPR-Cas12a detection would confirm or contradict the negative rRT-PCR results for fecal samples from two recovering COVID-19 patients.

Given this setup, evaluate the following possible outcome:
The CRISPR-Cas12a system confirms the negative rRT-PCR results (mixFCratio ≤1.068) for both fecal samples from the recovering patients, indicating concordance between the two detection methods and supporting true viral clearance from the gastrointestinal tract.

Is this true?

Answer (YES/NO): NO